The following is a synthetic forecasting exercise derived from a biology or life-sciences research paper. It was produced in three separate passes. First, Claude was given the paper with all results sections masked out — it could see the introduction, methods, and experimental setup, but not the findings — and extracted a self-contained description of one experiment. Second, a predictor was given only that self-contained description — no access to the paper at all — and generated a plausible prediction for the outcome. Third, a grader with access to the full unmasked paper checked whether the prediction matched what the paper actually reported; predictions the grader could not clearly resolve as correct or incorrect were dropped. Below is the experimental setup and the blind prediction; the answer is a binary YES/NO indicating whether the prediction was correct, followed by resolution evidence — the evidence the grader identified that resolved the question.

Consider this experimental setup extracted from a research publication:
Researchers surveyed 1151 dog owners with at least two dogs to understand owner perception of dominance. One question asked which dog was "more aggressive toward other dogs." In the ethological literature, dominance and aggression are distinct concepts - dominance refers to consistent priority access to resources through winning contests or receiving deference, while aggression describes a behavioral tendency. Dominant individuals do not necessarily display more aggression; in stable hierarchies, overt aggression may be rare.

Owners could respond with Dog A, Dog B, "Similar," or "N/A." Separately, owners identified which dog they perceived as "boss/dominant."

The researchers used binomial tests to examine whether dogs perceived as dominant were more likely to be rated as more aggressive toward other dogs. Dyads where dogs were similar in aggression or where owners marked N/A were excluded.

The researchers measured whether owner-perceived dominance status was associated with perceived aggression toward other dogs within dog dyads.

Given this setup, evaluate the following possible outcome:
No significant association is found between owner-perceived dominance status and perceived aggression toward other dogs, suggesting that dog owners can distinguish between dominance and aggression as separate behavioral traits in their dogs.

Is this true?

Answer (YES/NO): NO